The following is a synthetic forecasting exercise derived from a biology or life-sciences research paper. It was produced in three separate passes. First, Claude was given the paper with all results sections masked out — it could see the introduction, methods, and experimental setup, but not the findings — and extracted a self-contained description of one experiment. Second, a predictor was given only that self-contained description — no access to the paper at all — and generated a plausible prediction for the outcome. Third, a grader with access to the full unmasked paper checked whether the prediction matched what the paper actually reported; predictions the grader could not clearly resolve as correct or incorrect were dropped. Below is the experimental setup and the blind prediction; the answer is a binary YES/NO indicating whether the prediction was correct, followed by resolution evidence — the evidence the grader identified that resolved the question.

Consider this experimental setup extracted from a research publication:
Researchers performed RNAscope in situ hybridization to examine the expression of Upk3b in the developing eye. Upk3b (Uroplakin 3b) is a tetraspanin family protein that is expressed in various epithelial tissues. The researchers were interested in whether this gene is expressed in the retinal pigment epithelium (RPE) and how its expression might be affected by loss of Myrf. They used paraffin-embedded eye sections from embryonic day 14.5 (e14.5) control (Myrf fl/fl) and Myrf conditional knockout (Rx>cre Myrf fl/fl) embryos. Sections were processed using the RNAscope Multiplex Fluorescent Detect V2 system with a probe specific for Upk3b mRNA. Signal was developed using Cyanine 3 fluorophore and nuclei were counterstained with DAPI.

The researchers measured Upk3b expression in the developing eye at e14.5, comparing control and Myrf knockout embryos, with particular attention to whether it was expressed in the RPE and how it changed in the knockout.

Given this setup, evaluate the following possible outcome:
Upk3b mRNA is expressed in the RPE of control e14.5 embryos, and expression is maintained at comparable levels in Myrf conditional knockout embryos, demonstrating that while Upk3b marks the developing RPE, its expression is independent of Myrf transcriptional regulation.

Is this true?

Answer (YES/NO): NO